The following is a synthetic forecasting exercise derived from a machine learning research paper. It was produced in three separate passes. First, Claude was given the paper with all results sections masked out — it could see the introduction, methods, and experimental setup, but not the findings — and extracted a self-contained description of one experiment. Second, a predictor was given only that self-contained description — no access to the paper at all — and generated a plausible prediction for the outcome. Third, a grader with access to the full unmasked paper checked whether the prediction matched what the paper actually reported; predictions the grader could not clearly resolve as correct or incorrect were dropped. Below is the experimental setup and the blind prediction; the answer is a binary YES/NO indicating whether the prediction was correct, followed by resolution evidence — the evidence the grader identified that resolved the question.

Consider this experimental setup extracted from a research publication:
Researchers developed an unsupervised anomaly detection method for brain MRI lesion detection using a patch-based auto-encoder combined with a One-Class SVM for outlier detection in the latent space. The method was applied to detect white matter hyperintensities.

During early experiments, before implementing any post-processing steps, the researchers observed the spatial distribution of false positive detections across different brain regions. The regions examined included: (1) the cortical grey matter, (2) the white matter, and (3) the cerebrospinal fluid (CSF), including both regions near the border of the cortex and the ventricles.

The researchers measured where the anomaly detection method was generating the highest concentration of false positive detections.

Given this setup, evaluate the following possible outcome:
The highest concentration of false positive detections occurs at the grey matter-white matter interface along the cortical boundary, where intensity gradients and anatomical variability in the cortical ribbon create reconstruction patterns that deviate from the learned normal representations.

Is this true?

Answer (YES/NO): NO